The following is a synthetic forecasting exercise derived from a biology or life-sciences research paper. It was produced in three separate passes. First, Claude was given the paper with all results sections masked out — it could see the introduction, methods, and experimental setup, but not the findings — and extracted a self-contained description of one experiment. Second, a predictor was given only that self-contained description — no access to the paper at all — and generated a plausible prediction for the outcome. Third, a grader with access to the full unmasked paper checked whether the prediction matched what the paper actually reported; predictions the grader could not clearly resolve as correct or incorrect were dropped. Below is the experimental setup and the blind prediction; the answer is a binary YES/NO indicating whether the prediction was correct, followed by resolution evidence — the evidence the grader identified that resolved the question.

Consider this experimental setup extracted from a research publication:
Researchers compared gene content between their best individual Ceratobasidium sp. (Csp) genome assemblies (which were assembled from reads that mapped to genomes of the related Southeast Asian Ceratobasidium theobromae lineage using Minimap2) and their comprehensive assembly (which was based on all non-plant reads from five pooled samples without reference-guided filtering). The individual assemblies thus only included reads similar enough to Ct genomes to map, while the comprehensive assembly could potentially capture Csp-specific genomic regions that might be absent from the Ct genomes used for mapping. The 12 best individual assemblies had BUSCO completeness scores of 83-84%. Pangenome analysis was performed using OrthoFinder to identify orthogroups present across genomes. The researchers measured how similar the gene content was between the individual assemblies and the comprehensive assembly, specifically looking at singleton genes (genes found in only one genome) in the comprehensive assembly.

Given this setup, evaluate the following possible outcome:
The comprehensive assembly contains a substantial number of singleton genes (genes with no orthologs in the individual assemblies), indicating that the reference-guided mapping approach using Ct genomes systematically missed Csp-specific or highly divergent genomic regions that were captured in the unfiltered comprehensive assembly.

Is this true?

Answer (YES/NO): NO